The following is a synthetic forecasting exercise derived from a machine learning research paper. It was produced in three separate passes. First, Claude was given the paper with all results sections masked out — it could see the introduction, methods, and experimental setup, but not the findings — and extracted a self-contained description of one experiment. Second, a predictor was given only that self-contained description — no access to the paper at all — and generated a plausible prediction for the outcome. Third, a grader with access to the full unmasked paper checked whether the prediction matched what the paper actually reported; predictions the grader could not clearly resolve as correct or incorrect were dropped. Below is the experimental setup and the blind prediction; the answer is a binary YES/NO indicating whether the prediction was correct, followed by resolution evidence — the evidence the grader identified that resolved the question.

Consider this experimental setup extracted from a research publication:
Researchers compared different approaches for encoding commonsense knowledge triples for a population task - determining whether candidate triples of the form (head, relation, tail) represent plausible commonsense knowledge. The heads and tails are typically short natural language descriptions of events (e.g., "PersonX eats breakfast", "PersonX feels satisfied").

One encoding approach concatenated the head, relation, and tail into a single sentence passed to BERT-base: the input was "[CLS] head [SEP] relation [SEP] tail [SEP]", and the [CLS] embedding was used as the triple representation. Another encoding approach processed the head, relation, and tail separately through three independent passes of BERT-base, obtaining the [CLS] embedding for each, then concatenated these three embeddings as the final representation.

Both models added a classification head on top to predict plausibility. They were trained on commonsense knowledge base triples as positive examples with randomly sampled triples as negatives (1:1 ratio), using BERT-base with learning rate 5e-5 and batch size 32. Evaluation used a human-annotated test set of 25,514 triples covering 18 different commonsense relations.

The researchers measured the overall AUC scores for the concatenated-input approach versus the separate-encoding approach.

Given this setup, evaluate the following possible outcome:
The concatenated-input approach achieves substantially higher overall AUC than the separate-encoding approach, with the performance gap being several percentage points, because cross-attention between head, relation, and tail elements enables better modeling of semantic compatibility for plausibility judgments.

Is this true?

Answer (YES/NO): YES